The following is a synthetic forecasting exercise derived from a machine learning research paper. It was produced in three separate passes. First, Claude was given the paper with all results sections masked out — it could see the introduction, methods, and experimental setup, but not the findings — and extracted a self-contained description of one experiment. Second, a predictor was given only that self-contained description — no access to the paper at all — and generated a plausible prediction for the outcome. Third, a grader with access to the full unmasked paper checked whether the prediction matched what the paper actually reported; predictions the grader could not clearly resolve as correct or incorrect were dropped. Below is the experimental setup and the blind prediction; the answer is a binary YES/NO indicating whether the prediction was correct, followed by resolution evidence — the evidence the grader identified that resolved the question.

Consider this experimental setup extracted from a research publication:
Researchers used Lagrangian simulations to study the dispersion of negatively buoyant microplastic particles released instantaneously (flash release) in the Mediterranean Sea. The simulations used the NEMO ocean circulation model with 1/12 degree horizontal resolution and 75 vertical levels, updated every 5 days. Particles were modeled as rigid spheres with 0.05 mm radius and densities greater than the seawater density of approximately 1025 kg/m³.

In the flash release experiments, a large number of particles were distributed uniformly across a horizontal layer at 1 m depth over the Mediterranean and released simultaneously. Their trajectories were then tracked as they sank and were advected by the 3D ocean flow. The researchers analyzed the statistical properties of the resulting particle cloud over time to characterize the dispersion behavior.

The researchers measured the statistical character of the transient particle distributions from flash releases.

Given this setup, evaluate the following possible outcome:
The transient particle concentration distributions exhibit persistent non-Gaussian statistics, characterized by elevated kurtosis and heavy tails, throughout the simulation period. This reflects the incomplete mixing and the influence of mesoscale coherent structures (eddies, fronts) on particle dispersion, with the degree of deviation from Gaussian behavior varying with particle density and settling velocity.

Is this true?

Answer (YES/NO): NO